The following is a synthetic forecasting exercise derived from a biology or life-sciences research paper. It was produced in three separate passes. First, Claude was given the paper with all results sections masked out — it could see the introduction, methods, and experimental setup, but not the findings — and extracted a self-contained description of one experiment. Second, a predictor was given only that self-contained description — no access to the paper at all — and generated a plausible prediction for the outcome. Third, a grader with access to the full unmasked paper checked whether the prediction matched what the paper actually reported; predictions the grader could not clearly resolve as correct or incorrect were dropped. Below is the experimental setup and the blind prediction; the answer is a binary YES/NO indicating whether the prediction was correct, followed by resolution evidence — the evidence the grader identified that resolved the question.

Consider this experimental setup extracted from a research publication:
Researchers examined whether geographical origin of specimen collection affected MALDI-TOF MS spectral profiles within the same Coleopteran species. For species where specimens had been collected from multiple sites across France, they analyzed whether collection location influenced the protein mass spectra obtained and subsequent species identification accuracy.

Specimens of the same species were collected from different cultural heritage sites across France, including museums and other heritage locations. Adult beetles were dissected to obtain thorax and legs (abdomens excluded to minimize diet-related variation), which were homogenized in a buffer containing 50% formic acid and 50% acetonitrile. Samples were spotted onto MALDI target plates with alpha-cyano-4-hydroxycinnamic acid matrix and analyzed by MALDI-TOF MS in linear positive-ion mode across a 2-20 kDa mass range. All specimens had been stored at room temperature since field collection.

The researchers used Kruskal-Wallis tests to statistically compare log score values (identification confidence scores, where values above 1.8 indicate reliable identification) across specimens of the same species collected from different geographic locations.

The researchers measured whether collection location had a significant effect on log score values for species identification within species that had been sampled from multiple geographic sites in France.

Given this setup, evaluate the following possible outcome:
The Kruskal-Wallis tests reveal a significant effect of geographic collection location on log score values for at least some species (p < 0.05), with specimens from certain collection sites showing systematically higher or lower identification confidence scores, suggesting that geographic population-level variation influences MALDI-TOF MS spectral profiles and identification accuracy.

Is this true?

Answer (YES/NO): NO